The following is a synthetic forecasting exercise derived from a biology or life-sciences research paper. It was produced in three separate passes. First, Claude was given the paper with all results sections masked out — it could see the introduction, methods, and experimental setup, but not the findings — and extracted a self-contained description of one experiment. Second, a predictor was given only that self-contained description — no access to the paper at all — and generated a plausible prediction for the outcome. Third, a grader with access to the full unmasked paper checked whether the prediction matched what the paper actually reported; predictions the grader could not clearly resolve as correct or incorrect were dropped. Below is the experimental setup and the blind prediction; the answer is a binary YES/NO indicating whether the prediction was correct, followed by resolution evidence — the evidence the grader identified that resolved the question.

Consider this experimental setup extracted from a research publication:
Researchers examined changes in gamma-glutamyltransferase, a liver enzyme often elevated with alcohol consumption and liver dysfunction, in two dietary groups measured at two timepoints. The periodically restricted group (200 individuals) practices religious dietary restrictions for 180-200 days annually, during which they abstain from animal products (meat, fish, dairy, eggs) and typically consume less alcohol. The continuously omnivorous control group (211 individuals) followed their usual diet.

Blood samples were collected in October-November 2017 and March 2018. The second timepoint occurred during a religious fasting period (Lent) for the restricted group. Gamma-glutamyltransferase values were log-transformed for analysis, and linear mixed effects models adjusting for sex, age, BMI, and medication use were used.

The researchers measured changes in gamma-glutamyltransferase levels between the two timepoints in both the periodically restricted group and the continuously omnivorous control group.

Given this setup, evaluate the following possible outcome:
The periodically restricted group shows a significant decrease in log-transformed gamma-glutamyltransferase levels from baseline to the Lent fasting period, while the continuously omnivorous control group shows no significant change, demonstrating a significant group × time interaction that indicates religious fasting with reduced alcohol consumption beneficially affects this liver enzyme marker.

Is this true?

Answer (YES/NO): NO